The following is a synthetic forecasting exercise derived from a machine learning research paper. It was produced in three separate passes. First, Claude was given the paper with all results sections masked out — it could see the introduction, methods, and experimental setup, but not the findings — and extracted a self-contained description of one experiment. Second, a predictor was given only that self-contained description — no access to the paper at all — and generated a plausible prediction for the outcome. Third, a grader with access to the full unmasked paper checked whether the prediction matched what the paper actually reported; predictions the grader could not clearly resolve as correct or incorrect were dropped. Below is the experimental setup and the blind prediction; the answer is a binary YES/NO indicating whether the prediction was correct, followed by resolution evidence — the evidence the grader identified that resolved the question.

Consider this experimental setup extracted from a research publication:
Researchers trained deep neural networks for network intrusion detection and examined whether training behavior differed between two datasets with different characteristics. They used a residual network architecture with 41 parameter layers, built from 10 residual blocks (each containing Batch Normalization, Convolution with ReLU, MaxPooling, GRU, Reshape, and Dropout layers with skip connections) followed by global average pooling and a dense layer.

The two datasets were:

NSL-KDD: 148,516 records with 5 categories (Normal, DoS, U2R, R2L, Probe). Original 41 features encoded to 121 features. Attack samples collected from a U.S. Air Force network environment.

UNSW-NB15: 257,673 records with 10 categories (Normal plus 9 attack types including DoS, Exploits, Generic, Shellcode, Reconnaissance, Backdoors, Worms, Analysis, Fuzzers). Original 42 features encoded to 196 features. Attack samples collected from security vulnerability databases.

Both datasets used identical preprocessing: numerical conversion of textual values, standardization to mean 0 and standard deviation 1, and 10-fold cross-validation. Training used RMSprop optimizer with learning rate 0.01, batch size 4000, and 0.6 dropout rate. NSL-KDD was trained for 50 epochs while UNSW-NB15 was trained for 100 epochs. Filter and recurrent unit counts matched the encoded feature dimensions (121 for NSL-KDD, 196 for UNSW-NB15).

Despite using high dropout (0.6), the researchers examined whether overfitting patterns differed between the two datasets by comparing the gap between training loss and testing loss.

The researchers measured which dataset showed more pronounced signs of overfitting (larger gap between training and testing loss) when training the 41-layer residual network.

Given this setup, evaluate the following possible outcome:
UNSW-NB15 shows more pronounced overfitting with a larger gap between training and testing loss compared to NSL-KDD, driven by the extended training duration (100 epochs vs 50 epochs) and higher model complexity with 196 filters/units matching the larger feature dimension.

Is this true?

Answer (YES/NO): NO